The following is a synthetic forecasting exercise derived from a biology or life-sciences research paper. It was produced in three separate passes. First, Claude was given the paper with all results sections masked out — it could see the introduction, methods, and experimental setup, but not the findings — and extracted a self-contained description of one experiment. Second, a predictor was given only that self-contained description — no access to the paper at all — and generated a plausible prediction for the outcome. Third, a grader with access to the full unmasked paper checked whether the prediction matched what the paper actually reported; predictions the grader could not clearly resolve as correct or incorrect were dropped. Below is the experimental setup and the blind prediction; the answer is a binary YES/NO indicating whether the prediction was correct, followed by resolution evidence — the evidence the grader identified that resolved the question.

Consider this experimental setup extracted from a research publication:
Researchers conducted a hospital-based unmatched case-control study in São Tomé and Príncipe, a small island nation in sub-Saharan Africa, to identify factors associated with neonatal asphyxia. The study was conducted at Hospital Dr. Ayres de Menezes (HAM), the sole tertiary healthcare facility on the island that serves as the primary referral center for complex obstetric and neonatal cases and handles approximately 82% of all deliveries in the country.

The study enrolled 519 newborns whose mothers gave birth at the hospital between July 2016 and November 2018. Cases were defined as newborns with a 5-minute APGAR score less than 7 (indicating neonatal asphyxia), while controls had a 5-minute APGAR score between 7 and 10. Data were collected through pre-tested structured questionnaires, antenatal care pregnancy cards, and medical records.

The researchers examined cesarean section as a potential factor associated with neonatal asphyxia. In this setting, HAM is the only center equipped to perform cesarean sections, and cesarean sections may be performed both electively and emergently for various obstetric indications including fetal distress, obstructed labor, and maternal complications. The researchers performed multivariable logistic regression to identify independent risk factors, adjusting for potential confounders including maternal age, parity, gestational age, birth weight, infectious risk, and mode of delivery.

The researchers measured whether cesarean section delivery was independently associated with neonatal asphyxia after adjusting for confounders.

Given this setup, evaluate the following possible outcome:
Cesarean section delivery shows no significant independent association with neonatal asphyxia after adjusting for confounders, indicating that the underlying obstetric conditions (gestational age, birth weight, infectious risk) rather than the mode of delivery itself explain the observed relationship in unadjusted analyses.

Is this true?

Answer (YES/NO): NO